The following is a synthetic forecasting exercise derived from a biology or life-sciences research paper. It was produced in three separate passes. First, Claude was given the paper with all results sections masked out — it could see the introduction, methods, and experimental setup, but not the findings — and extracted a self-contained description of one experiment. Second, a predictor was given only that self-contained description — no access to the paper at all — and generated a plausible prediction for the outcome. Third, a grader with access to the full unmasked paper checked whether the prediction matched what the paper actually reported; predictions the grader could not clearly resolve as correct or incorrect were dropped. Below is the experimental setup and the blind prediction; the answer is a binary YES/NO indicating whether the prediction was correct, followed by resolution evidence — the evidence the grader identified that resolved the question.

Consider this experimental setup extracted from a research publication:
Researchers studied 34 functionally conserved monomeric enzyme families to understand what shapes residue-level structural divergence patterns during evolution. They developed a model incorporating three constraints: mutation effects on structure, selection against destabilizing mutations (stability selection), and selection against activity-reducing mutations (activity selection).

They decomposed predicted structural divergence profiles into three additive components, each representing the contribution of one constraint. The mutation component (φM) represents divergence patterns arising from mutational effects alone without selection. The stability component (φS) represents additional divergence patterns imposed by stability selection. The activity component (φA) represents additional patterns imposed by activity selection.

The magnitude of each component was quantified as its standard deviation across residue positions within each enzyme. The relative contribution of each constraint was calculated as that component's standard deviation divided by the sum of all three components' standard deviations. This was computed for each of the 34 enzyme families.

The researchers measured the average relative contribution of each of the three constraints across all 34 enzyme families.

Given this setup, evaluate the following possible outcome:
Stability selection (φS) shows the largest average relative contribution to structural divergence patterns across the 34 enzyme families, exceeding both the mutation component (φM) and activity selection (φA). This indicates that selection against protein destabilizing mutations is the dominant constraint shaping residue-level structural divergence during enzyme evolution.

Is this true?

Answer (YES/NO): NO